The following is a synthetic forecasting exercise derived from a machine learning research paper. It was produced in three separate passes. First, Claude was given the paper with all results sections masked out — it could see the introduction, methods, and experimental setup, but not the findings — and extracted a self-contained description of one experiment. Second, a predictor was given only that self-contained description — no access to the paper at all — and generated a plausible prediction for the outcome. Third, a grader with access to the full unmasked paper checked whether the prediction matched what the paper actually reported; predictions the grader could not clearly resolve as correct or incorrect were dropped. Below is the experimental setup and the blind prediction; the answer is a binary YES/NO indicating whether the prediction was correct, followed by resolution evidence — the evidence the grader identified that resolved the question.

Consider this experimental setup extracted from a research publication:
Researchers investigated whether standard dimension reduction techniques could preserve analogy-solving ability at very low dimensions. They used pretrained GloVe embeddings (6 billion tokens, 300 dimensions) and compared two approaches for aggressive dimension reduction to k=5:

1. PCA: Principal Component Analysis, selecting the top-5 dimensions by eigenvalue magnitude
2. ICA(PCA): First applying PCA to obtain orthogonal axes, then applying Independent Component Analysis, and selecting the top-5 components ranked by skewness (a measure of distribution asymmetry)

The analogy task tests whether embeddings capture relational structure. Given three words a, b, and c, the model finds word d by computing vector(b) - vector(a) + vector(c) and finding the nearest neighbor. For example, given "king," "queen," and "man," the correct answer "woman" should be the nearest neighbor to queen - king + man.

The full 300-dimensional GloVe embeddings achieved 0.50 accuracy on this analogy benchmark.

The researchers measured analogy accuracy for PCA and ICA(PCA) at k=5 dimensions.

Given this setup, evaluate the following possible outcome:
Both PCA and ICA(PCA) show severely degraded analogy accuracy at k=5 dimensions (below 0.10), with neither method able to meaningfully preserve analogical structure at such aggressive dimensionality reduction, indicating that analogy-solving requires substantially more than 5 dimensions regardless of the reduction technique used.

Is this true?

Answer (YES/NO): YES